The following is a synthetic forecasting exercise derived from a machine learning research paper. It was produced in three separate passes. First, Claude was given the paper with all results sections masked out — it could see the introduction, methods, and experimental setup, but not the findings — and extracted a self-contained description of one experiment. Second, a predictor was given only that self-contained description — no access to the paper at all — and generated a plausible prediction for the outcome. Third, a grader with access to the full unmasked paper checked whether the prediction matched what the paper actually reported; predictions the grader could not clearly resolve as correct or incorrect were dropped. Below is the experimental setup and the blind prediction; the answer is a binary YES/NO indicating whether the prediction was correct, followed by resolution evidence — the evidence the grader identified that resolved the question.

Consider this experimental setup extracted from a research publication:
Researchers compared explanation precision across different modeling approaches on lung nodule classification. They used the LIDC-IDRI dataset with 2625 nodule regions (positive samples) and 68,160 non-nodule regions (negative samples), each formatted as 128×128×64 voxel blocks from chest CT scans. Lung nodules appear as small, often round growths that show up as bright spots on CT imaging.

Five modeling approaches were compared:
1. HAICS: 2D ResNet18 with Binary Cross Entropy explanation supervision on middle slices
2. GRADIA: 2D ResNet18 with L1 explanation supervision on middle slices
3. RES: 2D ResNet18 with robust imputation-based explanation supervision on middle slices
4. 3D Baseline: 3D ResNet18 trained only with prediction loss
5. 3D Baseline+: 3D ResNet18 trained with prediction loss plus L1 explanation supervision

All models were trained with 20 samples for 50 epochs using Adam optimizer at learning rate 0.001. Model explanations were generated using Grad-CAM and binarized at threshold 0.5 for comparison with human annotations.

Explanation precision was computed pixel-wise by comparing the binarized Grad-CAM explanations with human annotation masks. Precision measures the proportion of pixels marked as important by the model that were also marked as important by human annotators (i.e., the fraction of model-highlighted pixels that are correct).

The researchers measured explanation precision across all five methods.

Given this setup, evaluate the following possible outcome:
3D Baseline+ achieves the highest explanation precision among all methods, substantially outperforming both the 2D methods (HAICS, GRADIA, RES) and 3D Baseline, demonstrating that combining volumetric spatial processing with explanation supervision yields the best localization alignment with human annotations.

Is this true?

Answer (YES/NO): NO